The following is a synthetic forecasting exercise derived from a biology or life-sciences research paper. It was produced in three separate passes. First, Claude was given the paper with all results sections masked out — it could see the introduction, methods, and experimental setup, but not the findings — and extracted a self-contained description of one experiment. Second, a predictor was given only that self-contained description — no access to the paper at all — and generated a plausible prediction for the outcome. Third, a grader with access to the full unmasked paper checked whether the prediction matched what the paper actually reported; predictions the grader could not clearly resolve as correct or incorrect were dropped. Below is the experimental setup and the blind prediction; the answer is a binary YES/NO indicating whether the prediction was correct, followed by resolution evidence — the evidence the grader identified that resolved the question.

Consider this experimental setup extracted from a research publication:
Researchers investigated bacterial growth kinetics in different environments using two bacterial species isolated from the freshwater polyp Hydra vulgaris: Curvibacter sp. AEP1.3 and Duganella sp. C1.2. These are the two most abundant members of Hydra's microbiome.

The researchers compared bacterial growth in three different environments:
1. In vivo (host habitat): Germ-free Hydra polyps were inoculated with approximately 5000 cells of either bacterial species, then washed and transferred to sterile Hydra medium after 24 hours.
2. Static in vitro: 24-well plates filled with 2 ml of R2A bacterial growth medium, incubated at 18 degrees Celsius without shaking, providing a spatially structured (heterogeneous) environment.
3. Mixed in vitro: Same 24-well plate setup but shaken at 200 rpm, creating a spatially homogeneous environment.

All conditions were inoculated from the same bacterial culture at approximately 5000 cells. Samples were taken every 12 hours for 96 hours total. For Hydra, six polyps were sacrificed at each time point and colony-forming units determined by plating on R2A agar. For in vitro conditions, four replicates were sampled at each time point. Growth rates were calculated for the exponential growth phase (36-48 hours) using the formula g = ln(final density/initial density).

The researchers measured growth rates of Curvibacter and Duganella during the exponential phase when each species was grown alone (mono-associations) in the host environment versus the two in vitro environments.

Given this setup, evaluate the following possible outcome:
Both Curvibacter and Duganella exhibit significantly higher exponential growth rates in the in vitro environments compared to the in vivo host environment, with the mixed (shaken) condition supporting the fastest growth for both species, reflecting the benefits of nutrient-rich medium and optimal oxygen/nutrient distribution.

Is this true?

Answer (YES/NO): NO